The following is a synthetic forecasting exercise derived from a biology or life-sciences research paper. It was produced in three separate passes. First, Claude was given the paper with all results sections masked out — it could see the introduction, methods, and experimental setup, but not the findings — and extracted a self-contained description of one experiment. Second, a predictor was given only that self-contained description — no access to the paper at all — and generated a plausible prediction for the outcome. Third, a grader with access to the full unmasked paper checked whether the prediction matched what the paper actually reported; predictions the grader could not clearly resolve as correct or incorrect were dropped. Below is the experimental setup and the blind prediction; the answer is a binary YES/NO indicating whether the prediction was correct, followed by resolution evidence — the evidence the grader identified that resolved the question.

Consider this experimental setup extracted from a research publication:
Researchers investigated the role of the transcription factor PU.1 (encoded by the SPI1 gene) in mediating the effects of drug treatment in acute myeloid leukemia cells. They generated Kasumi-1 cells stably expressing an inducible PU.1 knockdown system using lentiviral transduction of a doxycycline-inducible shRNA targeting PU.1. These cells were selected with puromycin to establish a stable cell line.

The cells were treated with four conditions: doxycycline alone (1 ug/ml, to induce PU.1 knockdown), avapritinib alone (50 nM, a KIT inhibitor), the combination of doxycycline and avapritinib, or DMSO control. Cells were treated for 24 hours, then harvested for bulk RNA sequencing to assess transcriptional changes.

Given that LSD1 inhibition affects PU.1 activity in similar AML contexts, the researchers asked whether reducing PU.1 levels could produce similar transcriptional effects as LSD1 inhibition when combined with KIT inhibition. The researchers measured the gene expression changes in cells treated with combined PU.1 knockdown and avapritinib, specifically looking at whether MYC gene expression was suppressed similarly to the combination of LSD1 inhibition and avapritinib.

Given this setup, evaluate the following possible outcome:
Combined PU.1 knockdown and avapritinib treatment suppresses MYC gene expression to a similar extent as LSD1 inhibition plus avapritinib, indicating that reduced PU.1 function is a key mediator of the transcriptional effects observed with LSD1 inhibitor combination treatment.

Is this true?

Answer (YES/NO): YES